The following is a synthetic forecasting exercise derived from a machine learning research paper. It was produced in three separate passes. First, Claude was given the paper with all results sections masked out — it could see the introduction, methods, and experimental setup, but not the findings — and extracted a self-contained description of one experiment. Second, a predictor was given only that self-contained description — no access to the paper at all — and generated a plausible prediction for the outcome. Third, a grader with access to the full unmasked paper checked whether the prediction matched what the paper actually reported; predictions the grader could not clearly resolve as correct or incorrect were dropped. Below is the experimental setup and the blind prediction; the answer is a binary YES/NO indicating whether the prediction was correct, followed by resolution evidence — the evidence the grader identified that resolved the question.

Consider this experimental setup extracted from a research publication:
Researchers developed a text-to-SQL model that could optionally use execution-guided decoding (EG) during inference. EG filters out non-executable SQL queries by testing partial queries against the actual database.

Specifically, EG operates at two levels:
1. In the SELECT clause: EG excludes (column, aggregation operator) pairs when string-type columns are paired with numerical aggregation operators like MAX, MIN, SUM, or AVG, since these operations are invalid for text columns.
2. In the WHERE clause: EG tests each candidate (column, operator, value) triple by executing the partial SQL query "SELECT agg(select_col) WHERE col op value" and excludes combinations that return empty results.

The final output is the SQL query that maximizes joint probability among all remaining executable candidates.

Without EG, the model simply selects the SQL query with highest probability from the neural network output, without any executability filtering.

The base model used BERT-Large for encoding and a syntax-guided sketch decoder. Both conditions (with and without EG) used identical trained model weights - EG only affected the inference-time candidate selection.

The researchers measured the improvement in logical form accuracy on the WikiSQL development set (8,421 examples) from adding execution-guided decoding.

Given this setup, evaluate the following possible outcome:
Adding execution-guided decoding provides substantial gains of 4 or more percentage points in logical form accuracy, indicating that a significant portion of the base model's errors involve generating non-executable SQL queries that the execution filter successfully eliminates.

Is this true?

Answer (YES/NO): NO